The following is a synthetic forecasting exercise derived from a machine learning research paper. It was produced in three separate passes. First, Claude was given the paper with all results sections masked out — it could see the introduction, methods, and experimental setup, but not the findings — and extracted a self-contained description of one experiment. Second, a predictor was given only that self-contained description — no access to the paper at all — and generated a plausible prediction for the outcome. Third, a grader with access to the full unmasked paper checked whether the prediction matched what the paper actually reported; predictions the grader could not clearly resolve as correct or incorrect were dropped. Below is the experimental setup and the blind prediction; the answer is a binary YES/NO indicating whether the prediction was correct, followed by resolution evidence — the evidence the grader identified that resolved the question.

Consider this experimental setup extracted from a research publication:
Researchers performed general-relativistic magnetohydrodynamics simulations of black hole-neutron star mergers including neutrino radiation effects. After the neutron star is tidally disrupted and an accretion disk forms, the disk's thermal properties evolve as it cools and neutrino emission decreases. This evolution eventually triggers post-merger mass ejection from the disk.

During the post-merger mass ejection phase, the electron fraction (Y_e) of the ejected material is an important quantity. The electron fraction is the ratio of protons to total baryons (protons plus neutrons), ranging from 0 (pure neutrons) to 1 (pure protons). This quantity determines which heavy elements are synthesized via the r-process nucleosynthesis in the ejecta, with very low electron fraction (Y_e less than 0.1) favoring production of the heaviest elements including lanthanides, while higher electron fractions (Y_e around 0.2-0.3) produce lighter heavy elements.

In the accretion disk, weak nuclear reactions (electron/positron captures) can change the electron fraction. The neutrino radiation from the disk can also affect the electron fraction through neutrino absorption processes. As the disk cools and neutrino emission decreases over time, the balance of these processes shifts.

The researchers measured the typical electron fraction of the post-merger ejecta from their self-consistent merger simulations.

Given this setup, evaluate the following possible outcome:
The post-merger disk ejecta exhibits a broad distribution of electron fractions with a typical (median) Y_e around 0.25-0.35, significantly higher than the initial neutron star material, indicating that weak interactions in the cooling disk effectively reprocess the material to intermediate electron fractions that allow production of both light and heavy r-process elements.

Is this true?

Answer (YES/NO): NO